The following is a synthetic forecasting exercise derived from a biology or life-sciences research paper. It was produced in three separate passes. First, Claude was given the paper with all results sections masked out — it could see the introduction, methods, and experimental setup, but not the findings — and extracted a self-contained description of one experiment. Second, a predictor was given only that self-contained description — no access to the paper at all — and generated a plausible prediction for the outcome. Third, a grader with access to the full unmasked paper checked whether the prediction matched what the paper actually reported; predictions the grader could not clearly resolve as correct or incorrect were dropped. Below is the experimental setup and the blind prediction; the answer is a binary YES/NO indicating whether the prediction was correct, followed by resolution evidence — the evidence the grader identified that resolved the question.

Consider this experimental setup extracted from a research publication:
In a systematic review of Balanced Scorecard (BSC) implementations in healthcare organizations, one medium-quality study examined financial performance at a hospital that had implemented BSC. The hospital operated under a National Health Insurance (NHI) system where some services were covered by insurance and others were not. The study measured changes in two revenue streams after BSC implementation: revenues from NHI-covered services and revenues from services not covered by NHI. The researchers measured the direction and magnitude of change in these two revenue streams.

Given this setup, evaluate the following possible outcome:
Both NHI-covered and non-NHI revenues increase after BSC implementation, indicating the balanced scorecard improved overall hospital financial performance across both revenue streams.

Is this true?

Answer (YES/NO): NO